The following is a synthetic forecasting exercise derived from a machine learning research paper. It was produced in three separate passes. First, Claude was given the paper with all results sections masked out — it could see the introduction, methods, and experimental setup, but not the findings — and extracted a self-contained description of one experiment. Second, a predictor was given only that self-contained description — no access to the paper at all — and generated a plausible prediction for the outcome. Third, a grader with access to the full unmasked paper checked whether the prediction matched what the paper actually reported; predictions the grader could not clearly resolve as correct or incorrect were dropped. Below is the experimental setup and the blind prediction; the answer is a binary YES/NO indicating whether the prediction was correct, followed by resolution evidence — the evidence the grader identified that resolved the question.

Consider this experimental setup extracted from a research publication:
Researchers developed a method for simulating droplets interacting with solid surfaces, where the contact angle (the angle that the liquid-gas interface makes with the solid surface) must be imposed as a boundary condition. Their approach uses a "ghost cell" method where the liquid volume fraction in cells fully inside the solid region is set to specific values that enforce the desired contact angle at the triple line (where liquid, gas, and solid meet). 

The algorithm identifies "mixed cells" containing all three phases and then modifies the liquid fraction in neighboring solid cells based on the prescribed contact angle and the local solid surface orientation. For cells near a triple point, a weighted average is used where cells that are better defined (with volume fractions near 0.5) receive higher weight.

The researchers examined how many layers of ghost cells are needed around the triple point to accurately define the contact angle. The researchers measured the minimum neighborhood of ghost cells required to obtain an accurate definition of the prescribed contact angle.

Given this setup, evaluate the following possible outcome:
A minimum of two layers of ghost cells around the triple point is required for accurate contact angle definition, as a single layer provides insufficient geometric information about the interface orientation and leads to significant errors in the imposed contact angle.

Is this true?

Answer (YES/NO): YES